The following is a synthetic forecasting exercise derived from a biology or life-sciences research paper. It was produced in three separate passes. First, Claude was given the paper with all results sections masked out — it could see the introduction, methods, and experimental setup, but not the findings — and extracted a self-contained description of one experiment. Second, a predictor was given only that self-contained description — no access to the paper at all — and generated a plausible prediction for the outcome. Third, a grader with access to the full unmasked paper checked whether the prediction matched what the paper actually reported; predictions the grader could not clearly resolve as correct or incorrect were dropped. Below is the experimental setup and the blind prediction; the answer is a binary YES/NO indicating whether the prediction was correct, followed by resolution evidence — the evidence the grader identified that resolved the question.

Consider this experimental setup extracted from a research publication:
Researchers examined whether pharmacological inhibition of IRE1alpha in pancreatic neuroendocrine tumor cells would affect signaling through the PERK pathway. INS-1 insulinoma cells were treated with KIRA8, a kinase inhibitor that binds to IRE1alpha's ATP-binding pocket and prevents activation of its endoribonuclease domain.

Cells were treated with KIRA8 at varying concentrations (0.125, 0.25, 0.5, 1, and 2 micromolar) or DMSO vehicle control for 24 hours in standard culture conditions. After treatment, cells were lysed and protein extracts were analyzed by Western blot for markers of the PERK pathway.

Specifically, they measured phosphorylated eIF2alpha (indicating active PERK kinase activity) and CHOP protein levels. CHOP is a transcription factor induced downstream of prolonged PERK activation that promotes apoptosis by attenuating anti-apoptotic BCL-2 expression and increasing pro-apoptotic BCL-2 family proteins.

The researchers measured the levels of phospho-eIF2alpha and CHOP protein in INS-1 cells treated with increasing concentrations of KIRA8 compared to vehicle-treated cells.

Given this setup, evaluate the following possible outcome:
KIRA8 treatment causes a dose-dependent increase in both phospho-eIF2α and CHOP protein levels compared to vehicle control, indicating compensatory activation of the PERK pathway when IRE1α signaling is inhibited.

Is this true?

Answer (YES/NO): NO